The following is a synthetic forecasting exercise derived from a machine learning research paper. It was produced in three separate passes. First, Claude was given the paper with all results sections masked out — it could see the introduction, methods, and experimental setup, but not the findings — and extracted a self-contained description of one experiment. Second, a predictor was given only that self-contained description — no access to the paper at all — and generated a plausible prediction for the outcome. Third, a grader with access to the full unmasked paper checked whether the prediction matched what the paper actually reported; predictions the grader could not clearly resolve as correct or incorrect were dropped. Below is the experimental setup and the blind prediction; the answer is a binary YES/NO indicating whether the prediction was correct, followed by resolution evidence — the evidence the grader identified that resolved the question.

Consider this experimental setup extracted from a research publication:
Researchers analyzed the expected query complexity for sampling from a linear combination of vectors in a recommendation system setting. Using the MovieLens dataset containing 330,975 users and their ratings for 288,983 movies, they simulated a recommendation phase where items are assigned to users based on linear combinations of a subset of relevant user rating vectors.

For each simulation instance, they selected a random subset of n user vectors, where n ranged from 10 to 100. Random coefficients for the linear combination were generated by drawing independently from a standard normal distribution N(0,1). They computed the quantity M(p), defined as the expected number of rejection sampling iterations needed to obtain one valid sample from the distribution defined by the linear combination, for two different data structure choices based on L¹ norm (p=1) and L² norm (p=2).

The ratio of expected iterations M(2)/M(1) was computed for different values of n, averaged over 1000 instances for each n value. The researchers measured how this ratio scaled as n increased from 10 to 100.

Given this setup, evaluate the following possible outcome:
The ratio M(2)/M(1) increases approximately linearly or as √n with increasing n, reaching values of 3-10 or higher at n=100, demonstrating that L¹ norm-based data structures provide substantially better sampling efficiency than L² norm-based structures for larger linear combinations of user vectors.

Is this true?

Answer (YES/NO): YES